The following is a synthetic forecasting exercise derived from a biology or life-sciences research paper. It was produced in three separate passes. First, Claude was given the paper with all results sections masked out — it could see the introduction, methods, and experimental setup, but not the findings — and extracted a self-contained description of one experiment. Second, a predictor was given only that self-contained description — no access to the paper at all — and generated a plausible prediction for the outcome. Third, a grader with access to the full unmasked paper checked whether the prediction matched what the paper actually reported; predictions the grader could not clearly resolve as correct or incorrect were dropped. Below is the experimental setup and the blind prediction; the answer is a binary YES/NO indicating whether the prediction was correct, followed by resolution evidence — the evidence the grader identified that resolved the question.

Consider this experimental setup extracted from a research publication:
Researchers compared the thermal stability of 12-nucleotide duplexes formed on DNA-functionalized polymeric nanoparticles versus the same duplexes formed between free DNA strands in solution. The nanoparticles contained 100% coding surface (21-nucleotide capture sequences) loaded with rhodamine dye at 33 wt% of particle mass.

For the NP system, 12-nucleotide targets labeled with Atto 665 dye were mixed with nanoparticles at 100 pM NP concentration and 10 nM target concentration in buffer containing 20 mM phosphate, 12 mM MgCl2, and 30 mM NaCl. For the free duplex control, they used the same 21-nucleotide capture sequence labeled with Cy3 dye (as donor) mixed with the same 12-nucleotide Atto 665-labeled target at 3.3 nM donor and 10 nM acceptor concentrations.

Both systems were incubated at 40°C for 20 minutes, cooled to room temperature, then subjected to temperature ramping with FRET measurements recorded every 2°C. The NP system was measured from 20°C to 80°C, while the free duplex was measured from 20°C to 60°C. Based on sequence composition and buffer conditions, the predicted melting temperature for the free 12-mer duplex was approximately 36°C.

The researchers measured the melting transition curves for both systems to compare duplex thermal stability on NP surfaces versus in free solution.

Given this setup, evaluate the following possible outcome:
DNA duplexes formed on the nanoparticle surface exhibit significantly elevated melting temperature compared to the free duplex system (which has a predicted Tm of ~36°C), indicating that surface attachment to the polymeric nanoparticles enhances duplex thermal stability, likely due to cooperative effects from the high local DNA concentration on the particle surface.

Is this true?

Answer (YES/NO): YES